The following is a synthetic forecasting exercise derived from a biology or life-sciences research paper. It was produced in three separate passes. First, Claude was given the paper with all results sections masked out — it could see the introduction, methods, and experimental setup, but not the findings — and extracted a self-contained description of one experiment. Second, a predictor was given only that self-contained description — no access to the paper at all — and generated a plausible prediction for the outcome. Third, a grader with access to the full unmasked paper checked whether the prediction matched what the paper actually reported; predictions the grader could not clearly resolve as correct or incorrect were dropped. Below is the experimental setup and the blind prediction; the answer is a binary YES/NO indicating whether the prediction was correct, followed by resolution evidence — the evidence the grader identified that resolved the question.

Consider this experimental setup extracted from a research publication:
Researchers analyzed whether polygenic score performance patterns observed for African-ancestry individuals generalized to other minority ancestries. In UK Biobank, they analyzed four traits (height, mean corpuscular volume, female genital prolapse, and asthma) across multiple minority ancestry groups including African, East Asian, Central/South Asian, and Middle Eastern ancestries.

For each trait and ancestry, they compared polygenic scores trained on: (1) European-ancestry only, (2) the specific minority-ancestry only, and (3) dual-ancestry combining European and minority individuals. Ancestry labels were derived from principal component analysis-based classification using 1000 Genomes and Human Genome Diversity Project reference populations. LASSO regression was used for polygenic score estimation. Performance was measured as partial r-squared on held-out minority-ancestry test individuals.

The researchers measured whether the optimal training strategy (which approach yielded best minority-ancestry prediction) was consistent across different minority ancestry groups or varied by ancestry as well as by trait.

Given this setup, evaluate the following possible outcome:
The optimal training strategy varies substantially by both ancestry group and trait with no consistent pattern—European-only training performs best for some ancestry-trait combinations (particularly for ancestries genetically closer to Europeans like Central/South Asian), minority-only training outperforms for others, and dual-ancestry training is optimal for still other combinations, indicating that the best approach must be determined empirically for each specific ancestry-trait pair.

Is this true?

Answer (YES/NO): NO